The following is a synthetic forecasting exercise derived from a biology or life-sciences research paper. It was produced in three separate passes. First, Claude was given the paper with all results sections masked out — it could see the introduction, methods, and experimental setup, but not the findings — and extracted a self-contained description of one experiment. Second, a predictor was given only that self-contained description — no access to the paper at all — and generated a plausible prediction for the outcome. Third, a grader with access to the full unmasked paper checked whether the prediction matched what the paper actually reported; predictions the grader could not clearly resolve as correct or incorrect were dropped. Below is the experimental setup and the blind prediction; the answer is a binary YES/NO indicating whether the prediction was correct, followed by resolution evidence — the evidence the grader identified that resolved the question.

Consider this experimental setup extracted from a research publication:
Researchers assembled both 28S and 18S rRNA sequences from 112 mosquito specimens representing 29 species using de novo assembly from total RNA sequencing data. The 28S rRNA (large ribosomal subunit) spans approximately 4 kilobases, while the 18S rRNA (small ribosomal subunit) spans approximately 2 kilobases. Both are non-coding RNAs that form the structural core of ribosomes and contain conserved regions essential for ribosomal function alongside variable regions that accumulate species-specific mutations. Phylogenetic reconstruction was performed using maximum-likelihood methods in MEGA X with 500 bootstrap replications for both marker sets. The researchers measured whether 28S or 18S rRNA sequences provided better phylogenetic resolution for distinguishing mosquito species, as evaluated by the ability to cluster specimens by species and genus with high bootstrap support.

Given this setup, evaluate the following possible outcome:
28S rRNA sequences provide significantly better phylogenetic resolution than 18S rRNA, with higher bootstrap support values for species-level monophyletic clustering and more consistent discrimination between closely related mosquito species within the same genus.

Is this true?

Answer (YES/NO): YES